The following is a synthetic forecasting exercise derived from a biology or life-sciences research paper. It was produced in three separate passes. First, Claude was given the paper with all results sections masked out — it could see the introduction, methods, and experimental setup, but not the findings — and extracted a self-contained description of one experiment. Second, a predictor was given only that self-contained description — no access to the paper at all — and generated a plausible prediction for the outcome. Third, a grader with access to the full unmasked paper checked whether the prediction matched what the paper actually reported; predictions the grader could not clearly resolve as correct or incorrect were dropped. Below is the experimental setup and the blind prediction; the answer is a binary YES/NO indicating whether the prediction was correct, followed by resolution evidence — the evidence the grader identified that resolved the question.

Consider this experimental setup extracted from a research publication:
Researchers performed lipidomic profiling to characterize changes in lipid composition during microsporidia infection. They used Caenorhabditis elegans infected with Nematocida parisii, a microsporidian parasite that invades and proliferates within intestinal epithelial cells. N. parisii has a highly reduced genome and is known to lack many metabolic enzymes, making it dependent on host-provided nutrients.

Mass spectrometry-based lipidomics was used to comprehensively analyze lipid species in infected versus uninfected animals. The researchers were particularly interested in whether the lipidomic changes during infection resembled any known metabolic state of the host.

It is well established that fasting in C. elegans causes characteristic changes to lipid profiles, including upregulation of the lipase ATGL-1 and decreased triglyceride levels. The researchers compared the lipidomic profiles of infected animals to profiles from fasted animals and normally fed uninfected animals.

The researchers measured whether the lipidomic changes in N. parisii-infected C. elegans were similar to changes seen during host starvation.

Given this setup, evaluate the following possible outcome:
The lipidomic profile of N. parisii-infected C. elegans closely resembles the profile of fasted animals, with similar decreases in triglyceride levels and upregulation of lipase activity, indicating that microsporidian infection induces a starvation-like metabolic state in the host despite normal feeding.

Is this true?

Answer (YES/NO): NO